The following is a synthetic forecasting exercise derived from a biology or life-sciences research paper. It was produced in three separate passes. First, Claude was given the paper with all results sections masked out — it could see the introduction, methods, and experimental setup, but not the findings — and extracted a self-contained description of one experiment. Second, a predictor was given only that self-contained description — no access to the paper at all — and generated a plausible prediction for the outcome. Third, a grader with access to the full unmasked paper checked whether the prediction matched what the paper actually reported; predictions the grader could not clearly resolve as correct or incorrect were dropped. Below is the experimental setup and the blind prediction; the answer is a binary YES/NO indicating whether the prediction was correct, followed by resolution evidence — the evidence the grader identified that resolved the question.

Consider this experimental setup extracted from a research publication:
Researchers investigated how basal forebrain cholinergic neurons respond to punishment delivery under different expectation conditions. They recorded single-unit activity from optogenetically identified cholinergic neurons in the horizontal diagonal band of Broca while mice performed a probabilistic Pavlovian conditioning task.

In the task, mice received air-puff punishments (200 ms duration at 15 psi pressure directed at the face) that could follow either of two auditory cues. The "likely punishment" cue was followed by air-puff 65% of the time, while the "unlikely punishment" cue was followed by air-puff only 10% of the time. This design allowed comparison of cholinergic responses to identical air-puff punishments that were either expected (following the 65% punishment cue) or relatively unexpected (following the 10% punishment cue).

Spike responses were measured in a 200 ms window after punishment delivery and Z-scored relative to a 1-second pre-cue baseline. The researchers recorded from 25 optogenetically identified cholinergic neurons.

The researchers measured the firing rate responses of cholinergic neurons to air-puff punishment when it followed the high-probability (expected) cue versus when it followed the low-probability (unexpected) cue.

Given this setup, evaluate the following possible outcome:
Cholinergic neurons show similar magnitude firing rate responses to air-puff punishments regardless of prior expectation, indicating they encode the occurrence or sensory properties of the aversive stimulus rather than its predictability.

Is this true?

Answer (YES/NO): YES